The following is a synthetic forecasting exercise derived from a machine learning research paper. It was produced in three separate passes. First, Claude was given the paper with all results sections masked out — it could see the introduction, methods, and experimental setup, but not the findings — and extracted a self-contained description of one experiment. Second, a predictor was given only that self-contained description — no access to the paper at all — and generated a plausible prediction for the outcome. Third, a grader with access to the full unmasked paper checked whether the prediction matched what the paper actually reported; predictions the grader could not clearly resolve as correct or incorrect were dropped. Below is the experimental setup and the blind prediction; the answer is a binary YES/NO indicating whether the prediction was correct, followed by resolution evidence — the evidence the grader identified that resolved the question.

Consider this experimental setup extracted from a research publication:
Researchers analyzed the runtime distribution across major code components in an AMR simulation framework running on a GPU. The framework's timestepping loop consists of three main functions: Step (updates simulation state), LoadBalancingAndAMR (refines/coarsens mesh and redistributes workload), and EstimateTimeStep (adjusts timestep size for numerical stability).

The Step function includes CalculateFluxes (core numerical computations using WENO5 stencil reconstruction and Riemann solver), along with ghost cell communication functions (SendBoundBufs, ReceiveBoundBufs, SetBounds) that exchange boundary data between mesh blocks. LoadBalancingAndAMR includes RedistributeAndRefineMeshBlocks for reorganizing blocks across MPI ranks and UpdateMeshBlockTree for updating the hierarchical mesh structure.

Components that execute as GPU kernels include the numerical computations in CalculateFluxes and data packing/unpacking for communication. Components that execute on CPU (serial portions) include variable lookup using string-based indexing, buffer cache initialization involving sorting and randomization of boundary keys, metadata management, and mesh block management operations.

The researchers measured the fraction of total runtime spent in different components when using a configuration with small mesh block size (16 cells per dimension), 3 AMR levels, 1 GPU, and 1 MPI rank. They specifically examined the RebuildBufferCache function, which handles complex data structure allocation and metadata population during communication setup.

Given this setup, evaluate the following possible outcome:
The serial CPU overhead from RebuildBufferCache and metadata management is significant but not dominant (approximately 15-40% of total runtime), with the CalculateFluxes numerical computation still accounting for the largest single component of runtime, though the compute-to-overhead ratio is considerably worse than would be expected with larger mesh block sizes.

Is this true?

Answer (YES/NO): NO